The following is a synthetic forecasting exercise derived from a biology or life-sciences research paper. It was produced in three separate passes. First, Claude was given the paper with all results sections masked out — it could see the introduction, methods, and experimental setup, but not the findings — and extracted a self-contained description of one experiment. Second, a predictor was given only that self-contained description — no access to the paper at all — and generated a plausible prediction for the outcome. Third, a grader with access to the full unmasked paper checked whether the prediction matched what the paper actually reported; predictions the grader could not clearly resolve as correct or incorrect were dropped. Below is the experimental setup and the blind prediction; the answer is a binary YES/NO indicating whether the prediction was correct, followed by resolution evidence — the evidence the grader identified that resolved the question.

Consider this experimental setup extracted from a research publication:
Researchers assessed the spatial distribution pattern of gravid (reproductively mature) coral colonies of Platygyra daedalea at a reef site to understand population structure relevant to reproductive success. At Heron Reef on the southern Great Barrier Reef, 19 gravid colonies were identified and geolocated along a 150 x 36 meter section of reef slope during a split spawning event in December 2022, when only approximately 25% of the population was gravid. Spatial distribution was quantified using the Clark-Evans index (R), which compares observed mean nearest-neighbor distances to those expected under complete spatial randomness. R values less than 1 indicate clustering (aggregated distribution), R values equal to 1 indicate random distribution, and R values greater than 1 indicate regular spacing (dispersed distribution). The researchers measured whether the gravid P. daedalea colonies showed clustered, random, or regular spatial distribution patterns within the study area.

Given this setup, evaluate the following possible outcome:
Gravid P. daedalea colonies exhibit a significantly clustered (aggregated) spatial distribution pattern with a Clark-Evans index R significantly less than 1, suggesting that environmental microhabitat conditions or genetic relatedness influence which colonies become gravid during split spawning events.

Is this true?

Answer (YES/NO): YES